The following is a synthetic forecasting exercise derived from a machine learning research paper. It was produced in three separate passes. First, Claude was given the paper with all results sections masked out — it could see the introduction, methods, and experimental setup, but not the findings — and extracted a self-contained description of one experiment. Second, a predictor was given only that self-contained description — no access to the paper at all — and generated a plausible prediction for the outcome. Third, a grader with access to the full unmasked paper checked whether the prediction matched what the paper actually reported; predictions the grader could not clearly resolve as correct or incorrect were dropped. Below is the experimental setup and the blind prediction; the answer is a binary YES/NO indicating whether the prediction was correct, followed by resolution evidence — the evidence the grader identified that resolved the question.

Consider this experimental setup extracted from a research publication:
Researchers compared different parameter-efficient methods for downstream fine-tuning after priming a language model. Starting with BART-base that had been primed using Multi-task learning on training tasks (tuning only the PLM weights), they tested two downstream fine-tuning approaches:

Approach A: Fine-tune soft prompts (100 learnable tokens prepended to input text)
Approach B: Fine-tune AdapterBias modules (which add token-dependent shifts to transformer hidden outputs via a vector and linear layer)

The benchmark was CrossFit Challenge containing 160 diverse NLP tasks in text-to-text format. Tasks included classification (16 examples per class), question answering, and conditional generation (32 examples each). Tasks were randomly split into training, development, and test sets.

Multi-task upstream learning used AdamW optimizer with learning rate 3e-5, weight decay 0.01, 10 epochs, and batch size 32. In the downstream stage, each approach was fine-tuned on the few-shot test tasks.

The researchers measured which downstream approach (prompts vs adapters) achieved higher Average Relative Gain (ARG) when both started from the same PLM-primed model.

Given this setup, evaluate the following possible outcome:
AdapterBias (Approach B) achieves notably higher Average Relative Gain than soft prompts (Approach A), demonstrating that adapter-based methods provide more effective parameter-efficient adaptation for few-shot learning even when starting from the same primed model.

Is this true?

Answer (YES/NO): NO